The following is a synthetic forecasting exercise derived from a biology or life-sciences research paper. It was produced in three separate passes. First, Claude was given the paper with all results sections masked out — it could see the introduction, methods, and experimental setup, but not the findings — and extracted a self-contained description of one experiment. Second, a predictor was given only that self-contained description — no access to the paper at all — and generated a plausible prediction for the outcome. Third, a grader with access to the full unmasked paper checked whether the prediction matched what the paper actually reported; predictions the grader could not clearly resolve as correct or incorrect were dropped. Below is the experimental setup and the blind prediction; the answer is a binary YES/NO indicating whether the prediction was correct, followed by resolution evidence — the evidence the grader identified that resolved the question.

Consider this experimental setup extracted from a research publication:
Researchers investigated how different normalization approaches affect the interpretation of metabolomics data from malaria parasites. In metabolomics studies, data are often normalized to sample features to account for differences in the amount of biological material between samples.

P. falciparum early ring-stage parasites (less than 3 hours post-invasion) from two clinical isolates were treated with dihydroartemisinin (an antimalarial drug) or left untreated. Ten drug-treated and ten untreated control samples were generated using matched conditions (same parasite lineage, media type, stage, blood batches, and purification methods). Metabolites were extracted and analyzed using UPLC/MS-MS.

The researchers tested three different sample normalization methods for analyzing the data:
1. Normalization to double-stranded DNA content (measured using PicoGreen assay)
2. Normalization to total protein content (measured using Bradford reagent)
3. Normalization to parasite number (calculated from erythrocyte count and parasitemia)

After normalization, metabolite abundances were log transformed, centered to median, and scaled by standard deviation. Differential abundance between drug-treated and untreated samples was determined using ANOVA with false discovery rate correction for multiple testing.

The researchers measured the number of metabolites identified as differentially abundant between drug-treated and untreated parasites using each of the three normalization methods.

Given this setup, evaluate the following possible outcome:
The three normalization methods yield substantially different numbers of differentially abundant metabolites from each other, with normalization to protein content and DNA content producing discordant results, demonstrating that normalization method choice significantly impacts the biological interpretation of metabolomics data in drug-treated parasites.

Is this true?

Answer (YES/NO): NO